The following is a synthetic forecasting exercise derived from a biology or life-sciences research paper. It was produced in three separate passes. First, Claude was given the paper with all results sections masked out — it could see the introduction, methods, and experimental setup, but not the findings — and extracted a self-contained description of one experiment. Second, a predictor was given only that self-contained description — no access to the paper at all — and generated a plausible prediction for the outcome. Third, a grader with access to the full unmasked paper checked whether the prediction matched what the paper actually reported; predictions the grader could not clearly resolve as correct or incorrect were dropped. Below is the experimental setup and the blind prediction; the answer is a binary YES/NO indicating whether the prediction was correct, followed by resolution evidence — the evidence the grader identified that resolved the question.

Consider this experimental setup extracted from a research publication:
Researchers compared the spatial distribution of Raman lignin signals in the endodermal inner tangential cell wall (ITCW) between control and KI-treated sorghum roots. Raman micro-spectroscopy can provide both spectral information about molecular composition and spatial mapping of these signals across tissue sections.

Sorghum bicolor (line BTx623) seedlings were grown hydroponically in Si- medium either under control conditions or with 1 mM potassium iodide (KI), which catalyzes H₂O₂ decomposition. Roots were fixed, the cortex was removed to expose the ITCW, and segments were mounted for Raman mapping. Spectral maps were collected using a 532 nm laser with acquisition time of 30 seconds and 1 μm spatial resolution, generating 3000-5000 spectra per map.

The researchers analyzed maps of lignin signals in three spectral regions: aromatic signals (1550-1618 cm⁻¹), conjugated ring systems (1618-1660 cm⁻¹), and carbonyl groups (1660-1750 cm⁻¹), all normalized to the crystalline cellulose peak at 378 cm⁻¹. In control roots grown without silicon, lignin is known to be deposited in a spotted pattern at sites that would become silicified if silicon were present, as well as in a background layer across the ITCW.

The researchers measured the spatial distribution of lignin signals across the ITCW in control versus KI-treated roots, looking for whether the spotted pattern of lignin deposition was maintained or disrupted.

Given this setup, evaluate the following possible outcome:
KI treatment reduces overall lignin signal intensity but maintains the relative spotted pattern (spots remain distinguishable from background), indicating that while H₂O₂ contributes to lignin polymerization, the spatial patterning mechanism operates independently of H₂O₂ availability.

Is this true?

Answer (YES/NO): NO